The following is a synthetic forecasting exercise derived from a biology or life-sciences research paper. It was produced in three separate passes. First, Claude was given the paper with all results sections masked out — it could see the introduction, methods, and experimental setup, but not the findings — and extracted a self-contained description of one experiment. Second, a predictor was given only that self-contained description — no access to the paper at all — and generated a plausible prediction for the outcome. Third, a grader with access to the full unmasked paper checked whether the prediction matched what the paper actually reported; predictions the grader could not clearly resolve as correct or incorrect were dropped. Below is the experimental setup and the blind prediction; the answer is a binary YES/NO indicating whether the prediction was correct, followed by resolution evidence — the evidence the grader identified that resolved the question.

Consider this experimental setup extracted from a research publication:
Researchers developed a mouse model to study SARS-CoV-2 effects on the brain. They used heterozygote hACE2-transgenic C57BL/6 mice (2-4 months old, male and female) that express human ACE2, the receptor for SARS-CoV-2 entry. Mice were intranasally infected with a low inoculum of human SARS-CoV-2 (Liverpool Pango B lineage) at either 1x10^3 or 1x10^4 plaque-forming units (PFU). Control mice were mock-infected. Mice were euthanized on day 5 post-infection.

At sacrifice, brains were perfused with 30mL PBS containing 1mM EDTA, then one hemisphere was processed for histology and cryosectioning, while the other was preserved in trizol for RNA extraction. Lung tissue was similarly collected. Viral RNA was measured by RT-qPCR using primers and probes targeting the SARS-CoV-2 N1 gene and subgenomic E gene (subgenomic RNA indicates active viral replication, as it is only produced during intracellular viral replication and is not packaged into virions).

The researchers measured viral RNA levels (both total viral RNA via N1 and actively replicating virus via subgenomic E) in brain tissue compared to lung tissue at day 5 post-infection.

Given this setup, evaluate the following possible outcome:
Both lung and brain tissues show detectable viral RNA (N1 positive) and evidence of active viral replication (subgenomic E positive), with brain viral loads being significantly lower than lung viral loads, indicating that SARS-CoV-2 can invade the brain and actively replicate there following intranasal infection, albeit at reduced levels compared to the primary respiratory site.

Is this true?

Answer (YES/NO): NO